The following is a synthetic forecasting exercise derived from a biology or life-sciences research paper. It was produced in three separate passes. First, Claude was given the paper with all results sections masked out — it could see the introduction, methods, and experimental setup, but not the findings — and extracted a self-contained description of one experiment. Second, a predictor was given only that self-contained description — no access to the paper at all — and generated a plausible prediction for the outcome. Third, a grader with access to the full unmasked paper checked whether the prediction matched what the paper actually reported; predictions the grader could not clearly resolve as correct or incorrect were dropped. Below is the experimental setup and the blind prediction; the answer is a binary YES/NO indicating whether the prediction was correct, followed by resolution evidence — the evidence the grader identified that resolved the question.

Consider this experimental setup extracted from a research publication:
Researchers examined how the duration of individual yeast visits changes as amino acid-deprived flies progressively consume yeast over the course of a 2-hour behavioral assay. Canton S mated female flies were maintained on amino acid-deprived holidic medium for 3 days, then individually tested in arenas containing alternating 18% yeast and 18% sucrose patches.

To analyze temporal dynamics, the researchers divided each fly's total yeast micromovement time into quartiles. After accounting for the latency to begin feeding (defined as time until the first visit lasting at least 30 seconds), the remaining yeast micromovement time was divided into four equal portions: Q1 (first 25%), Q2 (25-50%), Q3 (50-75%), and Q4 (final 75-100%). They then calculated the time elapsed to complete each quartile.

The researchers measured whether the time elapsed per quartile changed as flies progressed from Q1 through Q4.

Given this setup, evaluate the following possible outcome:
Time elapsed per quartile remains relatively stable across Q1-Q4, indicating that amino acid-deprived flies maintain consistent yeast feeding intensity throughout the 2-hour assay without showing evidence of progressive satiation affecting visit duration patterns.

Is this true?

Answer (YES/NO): NO